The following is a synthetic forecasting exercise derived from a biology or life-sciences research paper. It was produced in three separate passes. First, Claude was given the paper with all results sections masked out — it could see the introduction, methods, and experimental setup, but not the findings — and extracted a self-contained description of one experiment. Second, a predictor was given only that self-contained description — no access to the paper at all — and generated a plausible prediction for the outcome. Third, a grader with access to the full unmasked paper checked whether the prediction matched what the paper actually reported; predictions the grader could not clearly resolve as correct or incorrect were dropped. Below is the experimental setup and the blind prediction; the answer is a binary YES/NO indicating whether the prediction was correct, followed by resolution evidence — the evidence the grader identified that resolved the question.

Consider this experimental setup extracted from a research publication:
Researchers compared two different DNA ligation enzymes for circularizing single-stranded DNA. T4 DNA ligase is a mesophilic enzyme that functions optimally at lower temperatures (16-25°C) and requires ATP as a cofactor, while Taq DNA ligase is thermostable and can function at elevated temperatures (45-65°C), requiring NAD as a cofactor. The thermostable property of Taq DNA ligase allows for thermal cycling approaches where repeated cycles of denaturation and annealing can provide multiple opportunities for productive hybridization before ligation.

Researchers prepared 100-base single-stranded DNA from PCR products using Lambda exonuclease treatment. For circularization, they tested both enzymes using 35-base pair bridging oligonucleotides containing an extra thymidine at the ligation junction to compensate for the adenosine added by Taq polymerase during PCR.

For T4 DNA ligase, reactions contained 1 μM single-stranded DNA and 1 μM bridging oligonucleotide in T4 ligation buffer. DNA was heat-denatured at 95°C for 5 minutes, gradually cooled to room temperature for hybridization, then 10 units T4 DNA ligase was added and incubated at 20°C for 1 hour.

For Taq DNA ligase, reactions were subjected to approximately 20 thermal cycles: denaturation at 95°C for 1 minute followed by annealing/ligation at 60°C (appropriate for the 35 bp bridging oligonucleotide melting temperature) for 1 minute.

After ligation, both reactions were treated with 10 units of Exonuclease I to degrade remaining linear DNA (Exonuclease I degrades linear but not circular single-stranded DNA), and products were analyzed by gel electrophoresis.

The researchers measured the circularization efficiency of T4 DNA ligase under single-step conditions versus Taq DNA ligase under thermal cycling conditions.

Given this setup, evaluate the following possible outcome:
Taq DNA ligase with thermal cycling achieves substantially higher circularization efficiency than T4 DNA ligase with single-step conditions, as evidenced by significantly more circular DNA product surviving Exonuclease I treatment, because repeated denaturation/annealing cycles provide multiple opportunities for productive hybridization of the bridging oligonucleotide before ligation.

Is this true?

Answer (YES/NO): NO